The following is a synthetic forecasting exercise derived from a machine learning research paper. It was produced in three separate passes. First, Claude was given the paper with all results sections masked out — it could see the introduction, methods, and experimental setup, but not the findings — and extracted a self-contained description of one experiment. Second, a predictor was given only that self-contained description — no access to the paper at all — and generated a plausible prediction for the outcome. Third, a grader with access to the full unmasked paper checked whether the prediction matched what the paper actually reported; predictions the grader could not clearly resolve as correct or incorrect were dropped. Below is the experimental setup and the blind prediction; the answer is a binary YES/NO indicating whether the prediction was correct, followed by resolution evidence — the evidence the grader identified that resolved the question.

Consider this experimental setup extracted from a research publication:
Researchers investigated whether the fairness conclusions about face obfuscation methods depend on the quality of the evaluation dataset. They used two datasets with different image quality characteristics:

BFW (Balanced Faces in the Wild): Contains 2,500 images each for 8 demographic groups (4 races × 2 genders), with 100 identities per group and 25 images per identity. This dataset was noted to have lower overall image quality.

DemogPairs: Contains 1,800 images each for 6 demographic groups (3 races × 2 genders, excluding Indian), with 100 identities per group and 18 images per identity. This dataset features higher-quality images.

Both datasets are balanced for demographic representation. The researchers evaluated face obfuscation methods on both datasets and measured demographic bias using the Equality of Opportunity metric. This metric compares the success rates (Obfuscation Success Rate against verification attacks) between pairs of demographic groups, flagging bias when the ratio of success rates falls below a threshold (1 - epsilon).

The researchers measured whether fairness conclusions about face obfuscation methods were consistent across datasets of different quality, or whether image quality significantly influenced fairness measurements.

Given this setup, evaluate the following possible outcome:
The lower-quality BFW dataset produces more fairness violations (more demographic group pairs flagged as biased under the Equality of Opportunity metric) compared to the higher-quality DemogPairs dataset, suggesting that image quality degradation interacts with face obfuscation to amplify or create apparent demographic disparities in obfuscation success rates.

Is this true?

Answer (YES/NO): NO